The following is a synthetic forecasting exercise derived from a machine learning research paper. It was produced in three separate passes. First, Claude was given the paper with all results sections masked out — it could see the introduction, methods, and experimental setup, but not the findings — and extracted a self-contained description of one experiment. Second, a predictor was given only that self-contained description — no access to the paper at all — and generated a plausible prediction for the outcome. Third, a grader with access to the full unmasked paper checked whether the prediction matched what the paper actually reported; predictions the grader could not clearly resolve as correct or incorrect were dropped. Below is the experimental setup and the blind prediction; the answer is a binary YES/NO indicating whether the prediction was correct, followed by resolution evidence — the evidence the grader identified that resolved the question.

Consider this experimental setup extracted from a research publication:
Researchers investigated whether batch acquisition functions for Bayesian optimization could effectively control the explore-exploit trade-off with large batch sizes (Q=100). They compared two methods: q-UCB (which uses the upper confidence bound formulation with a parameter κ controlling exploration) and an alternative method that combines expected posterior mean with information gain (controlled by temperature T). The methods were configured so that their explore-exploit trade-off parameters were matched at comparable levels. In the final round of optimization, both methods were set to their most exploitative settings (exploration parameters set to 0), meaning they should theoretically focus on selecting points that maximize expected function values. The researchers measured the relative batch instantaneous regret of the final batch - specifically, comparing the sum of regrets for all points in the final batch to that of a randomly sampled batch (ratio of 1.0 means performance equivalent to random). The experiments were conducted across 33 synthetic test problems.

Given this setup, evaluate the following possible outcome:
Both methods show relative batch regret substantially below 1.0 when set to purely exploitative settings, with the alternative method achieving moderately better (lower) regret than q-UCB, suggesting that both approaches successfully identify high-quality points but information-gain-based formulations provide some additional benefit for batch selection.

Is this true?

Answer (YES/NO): NO